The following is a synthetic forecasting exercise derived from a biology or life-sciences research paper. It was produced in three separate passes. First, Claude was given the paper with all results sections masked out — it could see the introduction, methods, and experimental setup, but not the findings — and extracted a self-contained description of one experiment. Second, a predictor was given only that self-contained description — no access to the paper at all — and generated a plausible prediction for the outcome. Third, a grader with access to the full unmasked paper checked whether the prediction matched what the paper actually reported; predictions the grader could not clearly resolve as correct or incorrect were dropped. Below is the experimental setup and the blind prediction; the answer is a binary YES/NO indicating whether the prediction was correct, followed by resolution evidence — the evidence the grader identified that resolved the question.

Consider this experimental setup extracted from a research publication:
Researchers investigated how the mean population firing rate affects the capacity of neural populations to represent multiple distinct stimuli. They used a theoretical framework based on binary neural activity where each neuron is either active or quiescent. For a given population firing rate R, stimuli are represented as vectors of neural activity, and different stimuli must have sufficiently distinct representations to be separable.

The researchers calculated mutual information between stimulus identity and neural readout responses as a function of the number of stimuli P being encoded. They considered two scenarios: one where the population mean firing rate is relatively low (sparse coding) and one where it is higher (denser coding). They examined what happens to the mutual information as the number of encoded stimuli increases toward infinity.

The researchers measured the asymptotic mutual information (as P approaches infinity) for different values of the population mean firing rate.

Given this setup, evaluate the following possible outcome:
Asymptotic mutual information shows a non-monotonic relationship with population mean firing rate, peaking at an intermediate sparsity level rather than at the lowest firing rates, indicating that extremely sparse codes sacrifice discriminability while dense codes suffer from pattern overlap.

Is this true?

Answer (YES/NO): YES